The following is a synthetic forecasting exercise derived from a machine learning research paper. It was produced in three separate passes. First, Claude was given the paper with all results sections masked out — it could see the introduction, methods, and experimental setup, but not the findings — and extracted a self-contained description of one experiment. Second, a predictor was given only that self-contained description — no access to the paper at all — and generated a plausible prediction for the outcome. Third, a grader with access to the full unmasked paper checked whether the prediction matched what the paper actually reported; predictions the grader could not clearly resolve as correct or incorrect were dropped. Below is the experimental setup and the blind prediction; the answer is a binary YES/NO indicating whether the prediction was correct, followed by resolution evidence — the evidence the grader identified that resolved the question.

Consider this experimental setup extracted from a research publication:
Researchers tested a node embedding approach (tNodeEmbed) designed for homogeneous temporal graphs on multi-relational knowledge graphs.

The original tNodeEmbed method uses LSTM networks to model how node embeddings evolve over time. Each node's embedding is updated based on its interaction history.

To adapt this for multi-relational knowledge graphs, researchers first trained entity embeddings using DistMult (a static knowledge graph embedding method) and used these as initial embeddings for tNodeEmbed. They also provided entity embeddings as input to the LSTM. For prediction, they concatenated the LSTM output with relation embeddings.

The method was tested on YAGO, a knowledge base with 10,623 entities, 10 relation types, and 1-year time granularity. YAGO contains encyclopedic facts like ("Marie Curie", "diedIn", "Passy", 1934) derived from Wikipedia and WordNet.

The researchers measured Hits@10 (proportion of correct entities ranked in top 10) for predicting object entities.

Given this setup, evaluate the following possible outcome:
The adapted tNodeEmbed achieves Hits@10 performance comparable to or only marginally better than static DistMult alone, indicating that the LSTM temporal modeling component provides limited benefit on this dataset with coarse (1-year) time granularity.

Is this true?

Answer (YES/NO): NO